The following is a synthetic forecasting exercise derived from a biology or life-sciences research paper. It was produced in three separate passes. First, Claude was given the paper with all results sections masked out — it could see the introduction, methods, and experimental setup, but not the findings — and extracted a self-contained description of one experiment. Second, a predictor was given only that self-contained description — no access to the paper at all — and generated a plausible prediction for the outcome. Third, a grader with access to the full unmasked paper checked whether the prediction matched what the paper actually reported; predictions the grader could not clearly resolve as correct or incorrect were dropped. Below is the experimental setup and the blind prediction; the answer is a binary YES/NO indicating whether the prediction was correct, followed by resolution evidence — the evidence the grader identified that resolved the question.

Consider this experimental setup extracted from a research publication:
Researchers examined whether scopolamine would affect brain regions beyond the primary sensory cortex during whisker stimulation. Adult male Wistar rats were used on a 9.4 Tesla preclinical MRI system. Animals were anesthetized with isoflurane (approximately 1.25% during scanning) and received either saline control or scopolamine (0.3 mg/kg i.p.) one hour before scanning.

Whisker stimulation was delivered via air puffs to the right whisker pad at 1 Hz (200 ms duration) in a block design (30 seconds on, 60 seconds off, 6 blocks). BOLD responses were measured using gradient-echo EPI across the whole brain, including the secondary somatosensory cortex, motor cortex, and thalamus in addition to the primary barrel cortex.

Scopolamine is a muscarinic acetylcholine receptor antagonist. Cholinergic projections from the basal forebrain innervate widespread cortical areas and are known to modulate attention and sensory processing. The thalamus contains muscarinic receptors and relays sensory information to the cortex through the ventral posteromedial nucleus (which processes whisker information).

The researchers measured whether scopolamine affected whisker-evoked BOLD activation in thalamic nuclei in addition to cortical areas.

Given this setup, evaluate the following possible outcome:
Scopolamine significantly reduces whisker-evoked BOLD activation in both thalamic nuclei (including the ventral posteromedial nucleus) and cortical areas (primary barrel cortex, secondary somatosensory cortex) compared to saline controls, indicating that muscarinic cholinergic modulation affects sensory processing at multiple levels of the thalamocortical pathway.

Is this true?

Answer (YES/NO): NO